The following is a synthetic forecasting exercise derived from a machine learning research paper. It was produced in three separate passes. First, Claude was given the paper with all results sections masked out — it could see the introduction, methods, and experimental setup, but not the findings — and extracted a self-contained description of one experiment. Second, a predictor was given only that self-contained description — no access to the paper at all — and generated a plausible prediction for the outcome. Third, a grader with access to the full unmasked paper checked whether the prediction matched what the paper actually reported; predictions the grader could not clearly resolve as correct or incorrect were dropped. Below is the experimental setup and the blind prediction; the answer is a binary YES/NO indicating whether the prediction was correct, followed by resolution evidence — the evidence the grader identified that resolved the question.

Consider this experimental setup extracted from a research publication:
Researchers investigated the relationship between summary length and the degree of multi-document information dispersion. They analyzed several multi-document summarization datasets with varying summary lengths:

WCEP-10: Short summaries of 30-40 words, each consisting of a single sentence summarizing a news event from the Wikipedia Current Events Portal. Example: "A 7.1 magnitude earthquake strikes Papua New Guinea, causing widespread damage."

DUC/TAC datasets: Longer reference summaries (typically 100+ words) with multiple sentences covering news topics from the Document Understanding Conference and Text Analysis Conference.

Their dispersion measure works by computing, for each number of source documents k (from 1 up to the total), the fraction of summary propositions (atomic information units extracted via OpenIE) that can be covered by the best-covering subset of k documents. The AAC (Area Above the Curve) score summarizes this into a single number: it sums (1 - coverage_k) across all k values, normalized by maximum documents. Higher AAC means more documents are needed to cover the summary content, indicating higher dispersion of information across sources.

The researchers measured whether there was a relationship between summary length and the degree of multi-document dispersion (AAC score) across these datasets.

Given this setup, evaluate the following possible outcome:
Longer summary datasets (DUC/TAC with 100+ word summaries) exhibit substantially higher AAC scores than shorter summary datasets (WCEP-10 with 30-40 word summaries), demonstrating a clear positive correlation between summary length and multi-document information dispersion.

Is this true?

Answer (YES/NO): YES